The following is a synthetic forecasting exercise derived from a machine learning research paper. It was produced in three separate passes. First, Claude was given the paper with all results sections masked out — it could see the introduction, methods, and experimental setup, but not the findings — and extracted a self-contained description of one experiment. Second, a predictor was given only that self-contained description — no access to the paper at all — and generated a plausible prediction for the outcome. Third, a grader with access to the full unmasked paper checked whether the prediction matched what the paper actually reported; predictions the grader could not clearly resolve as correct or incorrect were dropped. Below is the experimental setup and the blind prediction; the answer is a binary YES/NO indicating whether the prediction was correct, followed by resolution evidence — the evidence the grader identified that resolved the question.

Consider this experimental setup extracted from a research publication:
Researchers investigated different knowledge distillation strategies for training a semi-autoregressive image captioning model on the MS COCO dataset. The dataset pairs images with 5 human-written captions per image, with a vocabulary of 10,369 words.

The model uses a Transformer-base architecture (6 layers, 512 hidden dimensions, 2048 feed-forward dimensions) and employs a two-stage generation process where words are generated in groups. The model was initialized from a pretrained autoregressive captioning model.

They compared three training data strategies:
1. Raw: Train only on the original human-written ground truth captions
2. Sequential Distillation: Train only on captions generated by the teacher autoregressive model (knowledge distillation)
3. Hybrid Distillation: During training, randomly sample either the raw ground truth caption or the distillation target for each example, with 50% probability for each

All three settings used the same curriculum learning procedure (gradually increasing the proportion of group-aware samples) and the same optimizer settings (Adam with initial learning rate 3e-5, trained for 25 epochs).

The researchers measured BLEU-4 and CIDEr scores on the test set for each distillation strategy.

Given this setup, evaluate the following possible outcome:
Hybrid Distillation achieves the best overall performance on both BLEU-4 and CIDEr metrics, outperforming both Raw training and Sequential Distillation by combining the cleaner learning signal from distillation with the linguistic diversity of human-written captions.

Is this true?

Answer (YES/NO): NO